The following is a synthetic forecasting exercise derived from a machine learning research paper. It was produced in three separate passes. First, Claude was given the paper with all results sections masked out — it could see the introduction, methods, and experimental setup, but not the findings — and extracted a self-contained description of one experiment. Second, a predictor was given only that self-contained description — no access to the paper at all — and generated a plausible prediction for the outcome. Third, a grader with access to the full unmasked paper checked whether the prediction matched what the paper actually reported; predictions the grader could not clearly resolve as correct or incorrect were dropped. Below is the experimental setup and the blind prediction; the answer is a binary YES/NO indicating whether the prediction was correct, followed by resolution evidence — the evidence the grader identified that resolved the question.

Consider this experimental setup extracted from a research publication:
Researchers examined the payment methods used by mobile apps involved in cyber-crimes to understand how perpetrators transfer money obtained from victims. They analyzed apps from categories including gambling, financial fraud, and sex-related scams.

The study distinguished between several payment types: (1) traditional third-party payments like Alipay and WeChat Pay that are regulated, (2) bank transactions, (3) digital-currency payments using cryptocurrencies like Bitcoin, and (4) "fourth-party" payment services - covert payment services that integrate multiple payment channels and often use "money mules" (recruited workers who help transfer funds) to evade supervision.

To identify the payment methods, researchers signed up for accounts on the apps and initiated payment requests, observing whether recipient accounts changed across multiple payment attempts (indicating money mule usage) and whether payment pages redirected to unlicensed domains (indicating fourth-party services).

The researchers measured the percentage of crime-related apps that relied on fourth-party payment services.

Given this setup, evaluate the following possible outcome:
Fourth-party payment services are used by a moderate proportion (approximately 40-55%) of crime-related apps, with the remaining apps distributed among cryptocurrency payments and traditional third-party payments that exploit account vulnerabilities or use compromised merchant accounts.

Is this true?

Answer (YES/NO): NO